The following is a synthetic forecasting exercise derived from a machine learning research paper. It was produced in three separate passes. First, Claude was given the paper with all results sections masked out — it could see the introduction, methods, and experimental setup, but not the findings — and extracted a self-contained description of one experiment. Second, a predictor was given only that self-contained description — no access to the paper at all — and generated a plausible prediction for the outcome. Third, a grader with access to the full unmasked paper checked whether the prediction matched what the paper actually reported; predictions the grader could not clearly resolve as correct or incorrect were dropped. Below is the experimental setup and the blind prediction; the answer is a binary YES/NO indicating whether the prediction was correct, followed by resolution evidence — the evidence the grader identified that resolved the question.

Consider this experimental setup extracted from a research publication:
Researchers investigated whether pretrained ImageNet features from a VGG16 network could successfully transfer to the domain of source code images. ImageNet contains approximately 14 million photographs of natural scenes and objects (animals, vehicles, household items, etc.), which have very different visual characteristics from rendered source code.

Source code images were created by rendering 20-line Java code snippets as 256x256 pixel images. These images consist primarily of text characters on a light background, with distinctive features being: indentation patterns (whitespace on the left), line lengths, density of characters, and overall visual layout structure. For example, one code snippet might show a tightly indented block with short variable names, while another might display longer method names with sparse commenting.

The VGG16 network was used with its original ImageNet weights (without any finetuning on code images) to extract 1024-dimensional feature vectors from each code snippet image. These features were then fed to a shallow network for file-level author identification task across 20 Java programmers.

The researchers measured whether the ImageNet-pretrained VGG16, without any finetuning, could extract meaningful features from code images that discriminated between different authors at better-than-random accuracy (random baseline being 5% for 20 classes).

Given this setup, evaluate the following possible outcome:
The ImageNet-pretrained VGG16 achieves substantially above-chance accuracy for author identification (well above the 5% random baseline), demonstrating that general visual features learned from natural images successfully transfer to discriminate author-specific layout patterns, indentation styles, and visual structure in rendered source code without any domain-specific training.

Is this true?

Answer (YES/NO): YES